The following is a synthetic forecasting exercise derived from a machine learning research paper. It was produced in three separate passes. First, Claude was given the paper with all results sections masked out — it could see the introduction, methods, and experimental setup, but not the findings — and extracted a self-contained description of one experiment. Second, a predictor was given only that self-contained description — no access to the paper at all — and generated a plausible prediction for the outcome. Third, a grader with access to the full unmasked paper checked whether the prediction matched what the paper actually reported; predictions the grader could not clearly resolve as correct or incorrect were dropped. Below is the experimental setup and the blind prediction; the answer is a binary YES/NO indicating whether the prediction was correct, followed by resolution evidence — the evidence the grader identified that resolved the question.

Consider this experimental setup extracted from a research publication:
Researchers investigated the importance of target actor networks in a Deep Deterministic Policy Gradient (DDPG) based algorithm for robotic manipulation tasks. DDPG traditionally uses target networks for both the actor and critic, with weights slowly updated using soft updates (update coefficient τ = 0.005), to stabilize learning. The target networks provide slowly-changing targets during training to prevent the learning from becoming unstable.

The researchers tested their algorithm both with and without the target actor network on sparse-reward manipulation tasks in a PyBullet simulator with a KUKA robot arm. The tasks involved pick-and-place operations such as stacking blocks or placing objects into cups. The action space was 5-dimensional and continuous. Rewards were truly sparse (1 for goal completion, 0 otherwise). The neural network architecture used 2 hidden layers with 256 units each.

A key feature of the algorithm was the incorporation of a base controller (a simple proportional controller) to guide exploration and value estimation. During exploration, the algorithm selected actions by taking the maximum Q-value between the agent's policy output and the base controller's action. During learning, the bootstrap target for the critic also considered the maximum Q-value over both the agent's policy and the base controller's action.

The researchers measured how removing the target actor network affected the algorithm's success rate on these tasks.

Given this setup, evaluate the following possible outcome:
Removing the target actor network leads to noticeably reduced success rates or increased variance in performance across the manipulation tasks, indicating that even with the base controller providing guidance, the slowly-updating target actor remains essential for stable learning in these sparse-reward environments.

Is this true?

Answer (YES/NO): NO